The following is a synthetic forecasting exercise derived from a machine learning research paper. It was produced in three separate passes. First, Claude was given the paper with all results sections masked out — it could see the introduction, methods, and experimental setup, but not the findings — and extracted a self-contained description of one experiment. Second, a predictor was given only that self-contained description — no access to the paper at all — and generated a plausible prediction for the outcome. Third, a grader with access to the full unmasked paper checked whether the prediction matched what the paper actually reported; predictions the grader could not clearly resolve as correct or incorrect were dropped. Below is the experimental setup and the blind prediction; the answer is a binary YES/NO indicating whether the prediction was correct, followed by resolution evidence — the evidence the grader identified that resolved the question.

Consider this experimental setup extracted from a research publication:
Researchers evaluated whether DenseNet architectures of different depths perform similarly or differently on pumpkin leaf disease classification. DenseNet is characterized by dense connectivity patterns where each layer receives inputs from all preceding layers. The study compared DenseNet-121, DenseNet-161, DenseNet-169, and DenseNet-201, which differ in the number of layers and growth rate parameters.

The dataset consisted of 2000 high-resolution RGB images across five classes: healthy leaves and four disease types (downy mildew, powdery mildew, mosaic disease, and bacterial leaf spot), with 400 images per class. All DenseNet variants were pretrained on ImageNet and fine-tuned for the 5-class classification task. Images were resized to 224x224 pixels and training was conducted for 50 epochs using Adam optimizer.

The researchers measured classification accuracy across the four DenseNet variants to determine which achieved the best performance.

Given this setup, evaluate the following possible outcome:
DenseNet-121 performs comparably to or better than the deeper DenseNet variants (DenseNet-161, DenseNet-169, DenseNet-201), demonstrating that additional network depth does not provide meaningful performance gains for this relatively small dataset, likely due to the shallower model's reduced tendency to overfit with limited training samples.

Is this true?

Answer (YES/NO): YES